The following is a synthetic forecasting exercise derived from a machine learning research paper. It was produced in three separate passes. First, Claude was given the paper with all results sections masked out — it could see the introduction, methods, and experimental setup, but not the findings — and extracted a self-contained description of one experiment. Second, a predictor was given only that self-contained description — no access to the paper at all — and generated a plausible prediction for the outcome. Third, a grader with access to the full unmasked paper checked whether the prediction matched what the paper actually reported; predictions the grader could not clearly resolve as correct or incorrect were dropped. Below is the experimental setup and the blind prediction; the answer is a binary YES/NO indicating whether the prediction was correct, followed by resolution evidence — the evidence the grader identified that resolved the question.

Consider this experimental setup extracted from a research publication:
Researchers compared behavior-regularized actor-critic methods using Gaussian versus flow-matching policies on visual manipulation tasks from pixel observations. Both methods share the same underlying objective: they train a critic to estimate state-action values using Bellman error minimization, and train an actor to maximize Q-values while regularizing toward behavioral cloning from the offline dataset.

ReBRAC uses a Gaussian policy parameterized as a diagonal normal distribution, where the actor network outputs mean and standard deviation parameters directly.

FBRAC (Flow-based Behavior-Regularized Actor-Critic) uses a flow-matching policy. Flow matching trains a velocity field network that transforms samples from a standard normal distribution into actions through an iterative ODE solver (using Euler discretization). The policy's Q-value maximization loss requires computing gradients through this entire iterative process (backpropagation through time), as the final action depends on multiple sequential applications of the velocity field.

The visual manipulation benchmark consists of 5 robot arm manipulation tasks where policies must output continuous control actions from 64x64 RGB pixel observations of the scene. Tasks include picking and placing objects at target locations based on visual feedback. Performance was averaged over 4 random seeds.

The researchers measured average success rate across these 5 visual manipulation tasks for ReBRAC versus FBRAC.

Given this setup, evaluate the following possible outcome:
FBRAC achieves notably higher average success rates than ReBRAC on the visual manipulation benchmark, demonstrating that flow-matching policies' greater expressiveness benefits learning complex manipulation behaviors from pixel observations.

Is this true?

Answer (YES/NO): NO